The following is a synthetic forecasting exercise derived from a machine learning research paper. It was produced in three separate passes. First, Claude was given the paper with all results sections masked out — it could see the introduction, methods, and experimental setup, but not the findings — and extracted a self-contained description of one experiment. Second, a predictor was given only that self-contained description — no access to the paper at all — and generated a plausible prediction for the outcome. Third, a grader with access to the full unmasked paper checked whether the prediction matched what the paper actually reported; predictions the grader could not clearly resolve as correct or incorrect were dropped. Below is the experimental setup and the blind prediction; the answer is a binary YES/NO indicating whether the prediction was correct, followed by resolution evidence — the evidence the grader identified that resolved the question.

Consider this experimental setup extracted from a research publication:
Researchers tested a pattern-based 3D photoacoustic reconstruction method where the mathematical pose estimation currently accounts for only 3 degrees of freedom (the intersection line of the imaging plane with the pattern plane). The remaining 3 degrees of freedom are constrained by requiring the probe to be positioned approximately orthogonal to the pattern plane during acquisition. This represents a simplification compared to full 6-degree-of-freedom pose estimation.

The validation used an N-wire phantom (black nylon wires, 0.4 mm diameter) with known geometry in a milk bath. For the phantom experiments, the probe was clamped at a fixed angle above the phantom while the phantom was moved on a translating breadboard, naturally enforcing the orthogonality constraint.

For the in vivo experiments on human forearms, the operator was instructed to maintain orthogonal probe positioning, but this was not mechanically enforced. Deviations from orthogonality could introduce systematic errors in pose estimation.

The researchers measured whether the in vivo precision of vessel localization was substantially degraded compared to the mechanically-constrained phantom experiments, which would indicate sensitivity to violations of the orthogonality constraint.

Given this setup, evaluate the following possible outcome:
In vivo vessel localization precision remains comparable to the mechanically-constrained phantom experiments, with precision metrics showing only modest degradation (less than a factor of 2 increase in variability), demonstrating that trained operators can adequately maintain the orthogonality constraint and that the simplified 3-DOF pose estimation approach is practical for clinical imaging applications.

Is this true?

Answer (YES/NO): YES